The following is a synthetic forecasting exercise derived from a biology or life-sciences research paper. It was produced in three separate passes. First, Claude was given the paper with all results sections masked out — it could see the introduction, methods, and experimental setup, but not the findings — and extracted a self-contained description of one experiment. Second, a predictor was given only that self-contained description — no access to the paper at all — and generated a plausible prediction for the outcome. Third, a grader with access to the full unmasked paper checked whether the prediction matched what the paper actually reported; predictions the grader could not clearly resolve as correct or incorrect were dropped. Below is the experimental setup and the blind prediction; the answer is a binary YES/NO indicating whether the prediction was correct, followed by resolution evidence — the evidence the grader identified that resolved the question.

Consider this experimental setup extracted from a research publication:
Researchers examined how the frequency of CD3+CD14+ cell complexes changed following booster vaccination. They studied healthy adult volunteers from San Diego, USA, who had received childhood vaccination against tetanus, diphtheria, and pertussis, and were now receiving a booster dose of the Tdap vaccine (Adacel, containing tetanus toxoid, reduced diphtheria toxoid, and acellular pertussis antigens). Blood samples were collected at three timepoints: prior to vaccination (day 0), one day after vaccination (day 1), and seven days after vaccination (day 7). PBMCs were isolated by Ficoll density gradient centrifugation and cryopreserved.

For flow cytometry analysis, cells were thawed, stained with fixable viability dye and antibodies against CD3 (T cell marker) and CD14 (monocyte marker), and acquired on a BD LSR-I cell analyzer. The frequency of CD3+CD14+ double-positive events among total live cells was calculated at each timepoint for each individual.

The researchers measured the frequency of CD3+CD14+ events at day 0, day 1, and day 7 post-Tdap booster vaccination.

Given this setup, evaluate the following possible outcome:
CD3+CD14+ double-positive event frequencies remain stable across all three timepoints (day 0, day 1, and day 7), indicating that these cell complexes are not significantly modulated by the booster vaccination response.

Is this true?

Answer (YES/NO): NO